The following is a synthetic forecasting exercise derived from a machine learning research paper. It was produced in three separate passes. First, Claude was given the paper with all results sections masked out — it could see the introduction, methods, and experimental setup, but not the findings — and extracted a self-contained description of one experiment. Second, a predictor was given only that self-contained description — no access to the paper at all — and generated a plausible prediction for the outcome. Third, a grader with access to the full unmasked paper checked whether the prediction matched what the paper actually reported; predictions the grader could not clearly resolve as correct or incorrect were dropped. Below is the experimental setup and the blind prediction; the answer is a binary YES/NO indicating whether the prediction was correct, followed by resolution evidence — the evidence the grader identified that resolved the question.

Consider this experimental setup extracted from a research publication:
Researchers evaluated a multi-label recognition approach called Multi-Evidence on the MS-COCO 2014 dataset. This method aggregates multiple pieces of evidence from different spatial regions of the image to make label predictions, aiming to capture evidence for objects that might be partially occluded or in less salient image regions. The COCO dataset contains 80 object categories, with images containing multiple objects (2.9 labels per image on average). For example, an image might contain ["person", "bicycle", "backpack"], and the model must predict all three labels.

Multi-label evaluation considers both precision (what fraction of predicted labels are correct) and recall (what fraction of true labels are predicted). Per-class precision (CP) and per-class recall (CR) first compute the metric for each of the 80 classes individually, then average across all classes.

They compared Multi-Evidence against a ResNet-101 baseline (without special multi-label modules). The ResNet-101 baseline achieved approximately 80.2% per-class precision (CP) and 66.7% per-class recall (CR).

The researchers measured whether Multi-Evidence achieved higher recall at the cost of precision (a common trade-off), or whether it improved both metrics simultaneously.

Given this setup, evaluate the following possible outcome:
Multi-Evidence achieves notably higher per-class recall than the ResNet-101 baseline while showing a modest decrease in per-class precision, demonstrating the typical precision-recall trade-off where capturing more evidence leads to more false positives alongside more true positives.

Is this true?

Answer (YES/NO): NO